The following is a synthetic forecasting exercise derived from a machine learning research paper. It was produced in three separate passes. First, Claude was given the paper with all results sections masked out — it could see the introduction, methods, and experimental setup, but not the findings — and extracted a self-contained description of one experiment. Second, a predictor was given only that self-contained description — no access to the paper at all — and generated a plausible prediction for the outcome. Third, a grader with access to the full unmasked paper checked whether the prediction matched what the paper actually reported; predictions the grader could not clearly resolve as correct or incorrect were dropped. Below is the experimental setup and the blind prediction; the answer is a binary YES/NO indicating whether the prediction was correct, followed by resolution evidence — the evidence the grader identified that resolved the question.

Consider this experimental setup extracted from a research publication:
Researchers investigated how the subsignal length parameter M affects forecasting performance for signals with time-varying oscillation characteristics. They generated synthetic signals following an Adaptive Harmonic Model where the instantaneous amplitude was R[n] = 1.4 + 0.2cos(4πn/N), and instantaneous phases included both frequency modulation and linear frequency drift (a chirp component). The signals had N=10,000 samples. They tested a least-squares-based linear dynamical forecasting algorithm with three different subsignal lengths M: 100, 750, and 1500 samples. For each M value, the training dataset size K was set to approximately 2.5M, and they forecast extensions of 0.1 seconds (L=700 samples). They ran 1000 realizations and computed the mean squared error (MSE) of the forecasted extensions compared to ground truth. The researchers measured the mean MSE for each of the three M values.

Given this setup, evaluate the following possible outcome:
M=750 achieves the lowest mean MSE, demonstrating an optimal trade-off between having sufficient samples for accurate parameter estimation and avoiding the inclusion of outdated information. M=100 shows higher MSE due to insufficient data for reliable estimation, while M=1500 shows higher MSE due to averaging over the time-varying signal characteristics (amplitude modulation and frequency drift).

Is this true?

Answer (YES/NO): YES